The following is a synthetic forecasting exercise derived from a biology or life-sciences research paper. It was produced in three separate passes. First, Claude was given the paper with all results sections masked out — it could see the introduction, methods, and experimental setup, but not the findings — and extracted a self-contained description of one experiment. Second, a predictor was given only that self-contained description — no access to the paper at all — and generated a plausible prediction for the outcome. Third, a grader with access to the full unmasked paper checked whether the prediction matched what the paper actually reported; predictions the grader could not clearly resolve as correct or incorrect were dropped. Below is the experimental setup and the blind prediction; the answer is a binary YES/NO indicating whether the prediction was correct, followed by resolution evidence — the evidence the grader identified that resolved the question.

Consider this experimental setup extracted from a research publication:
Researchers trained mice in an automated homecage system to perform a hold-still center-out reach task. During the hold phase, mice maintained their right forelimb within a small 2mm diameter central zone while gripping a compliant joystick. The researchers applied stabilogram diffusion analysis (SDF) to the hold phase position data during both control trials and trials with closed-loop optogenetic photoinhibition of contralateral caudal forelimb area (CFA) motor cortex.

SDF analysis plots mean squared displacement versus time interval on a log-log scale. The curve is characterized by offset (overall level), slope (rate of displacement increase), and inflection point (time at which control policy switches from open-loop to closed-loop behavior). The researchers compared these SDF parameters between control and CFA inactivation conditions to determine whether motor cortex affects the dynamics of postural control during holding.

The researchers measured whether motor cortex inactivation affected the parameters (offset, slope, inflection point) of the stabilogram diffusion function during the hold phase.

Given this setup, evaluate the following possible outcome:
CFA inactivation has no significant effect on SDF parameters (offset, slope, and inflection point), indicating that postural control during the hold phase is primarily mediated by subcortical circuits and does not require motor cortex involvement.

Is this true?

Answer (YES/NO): NO